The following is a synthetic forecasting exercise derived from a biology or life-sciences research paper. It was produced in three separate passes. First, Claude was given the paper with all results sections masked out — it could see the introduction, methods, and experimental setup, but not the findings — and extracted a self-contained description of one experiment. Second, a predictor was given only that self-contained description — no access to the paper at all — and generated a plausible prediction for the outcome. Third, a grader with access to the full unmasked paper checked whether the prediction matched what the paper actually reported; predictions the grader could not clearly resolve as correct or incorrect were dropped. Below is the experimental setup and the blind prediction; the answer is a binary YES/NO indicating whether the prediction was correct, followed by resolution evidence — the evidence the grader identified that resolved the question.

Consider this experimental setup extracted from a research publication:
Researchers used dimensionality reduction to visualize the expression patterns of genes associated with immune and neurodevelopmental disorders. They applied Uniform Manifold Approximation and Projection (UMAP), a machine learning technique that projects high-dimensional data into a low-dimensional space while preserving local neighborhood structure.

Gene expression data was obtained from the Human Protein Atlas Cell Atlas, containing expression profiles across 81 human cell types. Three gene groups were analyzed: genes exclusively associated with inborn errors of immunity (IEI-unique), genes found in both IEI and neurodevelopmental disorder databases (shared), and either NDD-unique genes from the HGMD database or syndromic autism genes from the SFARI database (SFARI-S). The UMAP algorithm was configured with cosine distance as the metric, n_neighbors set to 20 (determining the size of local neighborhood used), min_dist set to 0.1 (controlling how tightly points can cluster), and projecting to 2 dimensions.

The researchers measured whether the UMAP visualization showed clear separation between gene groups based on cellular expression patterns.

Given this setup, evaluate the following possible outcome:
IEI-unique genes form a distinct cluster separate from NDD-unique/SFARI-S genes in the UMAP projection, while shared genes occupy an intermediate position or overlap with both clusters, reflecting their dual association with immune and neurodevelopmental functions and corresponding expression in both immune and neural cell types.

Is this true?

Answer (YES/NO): NO